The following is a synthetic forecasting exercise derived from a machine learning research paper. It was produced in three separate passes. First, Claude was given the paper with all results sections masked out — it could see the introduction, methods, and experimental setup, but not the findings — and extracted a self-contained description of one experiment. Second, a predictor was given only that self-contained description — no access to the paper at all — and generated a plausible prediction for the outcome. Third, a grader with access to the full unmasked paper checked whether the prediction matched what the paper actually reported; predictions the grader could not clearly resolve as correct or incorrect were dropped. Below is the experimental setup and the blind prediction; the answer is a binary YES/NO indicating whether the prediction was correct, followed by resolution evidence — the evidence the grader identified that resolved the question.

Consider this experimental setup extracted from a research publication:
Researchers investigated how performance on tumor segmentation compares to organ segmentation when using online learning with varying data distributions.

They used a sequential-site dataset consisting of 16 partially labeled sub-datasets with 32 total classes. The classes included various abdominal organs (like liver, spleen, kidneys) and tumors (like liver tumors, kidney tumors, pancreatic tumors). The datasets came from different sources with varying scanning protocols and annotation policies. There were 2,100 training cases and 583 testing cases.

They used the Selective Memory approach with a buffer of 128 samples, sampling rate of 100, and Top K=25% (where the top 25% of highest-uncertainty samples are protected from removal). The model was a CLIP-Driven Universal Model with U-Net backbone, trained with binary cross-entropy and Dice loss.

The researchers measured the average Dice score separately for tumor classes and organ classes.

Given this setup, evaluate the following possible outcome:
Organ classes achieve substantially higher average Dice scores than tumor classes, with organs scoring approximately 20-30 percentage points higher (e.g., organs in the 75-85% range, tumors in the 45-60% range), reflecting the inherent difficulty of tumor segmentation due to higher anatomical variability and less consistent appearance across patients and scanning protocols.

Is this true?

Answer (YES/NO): NO